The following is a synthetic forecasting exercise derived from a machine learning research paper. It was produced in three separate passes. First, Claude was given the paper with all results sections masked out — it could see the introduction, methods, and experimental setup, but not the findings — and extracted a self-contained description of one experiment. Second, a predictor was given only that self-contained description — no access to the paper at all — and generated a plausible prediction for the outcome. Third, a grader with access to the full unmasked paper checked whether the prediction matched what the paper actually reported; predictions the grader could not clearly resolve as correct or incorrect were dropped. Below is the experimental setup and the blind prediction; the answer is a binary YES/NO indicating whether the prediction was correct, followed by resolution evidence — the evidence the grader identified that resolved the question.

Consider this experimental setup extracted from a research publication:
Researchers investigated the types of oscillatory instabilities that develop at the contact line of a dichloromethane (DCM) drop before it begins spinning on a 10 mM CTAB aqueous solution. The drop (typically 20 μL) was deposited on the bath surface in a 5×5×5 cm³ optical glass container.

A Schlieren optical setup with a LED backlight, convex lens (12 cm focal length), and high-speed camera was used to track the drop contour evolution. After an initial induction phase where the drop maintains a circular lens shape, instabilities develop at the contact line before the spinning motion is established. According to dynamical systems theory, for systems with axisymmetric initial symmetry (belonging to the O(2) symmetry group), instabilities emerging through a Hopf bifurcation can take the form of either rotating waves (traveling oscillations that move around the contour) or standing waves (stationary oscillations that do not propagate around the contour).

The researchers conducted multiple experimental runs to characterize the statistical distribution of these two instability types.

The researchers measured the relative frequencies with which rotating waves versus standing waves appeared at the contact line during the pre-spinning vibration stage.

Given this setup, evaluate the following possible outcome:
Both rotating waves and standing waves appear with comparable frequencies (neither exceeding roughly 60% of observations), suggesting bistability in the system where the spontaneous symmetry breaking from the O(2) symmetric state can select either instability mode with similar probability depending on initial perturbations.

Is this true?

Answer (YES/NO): NO